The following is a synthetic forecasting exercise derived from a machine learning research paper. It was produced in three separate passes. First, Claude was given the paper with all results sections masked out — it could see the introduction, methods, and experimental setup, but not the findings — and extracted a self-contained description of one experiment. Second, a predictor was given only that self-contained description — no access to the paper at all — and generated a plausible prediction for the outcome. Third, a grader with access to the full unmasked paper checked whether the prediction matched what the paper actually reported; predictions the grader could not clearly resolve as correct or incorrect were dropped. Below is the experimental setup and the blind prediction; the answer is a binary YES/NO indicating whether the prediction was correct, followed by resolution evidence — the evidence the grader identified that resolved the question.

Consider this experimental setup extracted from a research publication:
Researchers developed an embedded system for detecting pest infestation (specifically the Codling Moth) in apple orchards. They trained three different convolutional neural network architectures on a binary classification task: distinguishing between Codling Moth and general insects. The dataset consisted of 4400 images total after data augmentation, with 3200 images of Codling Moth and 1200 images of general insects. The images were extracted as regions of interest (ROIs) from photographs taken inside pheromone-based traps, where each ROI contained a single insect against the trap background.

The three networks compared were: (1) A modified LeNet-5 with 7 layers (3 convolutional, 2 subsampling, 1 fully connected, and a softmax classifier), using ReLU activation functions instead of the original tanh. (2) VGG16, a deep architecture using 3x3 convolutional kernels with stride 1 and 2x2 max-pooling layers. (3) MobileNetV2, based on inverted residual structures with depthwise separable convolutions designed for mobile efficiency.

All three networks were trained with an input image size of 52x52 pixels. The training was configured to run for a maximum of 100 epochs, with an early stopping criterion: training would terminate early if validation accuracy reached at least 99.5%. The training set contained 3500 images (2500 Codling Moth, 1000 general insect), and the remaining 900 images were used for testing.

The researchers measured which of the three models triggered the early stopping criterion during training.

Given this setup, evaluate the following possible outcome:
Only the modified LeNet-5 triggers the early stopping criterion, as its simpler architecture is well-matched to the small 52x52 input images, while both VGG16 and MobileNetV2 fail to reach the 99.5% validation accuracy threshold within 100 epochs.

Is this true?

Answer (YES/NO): NO